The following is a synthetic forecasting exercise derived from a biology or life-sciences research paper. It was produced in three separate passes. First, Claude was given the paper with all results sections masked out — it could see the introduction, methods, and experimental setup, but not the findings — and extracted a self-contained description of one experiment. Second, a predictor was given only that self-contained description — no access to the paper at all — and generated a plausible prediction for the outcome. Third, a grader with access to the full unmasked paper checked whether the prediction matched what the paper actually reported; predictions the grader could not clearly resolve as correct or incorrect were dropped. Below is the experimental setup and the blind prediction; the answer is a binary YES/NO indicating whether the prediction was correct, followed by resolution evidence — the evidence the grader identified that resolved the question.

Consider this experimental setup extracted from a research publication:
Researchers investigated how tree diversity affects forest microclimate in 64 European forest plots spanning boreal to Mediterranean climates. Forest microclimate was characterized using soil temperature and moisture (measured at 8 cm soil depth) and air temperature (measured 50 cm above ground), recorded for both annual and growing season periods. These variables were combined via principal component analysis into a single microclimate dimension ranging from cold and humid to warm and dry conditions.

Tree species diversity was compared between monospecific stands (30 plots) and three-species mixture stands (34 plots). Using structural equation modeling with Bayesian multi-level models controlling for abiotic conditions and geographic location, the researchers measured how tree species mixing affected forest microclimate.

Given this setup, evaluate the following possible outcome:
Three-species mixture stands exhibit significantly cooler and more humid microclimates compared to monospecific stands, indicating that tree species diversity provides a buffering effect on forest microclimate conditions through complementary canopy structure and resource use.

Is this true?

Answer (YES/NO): NO